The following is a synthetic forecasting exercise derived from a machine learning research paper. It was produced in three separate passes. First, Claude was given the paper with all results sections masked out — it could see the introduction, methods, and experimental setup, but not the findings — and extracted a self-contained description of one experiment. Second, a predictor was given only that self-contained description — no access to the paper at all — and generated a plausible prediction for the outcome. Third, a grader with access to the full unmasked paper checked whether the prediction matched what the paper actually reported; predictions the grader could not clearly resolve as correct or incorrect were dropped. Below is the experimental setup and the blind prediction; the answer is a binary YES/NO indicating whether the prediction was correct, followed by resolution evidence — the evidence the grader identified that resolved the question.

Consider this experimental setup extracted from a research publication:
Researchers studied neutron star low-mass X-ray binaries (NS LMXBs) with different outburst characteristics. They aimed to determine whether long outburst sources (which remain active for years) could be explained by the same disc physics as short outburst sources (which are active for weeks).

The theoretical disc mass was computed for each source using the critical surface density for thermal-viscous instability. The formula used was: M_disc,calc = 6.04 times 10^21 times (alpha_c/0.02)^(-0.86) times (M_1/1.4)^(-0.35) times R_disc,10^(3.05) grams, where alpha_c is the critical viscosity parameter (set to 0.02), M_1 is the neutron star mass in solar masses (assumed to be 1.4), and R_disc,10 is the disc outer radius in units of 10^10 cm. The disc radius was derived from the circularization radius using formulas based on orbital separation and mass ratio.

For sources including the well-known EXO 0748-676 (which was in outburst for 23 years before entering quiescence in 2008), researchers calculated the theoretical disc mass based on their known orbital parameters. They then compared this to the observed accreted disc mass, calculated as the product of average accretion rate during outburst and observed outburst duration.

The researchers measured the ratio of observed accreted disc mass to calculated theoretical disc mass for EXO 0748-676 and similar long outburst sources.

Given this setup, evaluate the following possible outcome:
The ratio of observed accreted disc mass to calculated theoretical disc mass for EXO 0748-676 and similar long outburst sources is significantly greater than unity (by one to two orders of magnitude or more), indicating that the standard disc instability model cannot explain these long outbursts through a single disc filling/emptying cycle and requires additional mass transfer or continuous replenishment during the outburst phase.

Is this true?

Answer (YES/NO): NO